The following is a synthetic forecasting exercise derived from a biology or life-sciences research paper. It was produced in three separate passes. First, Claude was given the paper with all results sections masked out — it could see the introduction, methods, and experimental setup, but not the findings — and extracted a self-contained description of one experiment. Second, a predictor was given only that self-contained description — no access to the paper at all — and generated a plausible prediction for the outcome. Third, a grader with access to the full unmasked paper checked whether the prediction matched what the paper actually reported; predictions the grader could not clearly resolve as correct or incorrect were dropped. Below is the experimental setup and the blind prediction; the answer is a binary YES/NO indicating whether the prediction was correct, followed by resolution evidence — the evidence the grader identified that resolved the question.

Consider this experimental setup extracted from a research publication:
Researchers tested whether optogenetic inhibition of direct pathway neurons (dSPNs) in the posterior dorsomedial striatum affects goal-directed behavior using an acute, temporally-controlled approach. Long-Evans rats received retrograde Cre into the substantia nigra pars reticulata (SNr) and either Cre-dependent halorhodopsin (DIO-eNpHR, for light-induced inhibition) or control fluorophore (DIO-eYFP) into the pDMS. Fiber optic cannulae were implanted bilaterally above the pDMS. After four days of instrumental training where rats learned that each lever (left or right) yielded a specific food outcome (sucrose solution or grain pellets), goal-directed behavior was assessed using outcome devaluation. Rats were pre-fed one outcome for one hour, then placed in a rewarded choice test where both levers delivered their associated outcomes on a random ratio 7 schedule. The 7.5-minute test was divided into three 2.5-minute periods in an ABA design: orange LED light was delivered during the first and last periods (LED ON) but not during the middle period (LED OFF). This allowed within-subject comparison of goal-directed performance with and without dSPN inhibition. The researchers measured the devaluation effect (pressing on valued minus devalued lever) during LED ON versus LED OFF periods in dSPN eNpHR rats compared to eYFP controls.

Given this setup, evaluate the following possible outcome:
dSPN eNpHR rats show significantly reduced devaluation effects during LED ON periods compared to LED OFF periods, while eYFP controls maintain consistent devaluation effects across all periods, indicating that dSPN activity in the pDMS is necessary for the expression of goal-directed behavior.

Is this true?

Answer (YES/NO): NO